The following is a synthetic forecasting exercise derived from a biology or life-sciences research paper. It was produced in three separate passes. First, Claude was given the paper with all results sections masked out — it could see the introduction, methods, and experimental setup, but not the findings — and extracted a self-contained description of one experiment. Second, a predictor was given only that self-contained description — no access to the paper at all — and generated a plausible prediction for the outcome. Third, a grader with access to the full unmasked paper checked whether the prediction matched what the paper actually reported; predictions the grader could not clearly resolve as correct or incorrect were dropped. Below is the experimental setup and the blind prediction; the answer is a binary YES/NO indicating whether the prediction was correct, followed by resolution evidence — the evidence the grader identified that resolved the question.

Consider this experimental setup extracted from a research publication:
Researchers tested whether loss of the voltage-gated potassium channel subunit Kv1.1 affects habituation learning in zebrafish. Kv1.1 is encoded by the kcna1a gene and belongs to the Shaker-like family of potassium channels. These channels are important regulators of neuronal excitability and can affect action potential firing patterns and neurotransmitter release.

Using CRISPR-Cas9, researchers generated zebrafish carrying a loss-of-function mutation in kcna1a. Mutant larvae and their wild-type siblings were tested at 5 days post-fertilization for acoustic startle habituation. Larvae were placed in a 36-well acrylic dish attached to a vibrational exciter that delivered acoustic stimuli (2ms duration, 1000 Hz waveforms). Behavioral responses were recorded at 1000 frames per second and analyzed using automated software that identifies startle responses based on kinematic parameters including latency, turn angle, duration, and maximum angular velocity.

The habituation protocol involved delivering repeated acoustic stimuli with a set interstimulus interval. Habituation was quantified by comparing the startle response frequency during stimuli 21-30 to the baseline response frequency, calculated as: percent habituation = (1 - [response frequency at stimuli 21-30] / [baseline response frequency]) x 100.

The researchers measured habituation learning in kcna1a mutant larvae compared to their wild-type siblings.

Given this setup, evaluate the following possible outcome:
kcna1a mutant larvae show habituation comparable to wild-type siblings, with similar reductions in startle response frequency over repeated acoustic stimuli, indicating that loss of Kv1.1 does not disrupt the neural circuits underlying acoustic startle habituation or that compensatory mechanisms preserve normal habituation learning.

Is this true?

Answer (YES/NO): NO